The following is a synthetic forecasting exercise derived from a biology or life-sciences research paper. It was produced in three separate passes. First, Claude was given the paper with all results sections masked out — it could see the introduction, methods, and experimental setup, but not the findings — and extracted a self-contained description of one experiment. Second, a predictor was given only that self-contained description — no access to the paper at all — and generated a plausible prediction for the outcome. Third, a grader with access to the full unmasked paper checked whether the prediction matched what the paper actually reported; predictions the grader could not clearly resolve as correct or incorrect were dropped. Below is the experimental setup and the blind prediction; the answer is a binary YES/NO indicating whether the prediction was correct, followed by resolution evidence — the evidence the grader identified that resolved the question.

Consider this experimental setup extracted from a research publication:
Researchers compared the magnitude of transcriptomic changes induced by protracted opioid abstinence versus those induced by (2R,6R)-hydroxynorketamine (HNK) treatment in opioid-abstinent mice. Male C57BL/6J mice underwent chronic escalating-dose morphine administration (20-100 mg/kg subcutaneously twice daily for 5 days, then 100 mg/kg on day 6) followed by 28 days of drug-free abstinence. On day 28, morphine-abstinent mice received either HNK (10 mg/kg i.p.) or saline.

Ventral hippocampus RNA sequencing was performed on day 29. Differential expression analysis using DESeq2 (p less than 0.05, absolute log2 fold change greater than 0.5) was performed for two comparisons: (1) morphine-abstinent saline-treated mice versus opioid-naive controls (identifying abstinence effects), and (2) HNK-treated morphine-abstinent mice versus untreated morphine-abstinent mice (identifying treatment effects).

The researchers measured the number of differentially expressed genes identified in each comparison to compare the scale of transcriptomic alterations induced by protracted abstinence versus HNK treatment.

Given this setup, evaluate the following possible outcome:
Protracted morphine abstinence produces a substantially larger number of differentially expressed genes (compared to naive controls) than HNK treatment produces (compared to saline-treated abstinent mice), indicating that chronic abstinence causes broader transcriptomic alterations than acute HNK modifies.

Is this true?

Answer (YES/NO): NO